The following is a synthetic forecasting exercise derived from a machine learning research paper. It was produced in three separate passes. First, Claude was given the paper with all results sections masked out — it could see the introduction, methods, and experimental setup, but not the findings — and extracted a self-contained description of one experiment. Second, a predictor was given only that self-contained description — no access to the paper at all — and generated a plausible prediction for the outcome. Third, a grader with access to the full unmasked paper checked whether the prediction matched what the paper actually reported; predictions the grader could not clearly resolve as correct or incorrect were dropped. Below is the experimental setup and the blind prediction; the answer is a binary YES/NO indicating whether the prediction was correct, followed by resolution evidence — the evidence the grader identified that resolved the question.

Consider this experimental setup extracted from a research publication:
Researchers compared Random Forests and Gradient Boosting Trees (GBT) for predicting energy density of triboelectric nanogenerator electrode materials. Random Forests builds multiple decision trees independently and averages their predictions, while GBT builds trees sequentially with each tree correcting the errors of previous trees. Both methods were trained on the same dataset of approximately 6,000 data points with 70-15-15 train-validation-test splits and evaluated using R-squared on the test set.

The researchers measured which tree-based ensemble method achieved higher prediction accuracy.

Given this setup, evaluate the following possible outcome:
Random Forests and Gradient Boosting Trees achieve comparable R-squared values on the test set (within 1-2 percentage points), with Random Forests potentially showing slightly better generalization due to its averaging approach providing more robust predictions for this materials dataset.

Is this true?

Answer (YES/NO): NO